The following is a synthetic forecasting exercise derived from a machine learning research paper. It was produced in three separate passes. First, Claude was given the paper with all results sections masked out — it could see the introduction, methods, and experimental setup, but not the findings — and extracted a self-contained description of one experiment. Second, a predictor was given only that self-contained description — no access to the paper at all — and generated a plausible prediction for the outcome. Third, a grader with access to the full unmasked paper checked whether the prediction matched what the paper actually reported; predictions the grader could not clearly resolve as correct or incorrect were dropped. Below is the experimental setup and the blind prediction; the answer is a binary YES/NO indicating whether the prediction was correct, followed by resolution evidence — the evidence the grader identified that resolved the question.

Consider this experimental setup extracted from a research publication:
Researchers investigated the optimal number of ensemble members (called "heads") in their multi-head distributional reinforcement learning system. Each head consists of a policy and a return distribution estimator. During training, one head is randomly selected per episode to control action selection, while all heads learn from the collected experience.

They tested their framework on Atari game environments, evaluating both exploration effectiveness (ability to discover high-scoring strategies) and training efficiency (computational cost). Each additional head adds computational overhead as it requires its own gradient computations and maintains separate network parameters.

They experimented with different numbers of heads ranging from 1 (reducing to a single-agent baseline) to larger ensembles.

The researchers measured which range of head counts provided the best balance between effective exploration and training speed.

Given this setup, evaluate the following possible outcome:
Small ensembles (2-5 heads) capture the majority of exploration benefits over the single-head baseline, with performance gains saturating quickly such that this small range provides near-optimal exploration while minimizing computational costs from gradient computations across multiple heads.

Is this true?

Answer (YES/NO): YES